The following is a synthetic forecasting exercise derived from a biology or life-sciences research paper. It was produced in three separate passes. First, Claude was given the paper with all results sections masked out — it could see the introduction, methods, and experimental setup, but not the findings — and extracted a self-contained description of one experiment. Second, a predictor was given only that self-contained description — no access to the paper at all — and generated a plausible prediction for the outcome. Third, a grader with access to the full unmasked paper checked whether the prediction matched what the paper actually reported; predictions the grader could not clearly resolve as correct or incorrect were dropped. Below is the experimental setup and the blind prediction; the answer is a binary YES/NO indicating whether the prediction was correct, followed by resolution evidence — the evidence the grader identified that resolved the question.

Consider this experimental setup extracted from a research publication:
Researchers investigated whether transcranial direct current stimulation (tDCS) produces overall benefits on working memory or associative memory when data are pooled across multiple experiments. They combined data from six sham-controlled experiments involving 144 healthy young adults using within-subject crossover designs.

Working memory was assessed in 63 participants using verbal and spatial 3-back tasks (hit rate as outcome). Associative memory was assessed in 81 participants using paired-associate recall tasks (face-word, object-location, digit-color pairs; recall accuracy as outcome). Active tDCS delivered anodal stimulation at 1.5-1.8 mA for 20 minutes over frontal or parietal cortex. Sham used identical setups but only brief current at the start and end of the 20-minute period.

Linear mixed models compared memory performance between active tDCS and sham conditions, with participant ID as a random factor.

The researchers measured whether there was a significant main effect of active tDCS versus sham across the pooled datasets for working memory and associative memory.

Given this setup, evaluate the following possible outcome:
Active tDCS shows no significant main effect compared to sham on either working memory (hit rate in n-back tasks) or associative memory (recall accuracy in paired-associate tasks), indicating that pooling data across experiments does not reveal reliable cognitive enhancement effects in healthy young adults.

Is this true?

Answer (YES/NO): NO